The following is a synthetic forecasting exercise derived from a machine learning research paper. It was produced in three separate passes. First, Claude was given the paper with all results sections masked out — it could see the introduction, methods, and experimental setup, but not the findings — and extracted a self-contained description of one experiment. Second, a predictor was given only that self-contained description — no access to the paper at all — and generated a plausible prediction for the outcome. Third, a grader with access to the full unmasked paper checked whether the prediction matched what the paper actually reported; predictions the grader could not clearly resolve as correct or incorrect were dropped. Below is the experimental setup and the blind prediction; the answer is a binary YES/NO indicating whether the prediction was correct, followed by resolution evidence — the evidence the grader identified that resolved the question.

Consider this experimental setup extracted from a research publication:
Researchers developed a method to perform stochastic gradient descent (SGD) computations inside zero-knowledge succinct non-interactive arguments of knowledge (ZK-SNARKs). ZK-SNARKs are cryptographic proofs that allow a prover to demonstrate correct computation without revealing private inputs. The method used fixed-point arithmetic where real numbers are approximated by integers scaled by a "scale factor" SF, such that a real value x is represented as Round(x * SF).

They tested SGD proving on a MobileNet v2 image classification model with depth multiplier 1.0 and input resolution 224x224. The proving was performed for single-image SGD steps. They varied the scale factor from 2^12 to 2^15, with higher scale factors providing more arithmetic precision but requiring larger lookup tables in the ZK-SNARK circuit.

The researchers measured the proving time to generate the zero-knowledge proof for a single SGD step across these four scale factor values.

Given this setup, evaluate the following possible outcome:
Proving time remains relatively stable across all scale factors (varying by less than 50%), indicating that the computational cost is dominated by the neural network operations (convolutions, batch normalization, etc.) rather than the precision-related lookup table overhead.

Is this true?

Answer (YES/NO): NO